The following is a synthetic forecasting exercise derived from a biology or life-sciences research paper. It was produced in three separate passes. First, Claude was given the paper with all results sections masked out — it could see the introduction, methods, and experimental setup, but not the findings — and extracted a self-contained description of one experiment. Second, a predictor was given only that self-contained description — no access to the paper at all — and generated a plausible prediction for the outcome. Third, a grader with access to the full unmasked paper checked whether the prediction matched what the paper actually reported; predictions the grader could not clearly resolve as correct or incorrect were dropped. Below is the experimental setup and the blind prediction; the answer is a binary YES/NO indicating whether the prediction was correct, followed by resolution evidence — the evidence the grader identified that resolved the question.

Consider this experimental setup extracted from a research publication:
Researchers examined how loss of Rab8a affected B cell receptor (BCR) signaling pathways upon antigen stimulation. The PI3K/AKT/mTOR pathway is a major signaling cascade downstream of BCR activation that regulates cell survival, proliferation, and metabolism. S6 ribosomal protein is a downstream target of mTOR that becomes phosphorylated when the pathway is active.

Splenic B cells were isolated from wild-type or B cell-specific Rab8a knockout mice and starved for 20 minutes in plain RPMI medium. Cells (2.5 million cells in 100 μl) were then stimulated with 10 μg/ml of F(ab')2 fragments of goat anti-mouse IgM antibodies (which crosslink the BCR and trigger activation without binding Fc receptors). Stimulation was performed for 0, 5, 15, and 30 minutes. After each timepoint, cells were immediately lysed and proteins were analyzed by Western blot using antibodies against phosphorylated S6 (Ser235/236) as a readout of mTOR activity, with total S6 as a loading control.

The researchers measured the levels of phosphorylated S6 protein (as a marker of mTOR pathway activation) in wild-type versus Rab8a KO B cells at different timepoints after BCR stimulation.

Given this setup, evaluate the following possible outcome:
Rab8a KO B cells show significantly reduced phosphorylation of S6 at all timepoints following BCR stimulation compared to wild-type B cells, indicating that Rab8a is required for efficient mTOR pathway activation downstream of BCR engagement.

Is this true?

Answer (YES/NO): NO